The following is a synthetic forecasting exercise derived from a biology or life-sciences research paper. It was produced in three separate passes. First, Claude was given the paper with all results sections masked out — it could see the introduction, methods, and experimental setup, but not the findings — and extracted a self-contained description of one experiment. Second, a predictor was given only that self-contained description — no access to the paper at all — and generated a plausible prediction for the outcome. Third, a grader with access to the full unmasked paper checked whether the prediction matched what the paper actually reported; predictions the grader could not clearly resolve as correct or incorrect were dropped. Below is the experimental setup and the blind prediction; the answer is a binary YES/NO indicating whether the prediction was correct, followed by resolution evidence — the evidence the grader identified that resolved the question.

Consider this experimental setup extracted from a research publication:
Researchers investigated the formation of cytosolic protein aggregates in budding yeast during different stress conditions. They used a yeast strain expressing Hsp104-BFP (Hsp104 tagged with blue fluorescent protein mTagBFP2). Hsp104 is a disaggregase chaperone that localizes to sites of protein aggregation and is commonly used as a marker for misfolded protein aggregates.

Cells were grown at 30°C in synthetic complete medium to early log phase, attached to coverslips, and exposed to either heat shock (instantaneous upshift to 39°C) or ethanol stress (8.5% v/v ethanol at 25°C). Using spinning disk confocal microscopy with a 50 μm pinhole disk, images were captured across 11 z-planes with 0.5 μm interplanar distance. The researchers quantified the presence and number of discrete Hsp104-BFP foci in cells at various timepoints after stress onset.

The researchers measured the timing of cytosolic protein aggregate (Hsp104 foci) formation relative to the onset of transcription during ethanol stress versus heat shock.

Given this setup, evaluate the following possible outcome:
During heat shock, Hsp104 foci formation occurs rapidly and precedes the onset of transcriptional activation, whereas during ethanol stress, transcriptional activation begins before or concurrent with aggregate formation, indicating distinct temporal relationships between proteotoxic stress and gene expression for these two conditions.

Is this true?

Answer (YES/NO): NO